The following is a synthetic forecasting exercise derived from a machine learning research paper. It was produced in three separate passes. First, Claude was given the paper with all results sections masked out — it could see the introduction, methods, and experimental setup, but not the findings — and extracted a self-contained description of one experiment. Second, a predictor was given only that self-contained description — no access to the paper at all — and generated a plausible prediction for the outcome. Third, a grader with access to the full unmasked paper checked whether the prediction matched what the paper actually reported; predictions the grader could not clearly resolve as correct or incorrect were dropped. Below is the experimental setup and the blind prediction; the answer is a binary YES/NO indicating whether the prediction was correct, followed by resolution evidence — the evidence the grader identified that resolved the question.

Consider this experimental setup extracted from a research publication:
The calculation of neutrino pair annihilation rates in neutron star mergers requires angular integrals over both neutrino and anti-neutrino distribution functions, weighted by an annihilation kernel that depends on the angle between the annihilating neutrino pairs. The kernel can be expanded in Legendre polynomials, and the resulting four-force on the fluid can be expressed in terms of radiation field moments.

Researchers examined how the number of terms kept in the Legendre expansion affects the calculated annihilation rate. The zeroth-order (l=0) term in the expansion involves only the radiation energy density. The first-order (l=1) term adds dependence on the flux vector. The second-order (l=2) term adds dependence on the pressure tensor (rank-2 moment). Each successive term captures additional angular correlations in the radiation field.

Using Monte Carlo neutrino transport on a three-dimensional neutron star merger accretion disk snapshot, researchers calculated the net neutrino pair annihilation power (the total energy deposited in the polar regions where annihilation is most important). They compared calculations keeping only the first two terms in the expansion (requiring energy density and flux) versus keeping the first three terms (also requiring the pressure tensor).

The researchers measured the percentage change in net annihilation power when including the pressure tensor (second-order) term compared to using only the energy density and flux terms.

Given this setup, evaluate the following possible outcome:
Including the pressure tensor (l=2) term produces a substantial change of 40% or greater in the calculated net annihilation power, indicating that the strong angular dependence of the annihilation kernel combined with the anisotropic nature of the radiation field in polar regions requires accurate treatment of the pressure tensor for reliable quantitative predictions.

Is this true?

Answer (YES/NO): NO